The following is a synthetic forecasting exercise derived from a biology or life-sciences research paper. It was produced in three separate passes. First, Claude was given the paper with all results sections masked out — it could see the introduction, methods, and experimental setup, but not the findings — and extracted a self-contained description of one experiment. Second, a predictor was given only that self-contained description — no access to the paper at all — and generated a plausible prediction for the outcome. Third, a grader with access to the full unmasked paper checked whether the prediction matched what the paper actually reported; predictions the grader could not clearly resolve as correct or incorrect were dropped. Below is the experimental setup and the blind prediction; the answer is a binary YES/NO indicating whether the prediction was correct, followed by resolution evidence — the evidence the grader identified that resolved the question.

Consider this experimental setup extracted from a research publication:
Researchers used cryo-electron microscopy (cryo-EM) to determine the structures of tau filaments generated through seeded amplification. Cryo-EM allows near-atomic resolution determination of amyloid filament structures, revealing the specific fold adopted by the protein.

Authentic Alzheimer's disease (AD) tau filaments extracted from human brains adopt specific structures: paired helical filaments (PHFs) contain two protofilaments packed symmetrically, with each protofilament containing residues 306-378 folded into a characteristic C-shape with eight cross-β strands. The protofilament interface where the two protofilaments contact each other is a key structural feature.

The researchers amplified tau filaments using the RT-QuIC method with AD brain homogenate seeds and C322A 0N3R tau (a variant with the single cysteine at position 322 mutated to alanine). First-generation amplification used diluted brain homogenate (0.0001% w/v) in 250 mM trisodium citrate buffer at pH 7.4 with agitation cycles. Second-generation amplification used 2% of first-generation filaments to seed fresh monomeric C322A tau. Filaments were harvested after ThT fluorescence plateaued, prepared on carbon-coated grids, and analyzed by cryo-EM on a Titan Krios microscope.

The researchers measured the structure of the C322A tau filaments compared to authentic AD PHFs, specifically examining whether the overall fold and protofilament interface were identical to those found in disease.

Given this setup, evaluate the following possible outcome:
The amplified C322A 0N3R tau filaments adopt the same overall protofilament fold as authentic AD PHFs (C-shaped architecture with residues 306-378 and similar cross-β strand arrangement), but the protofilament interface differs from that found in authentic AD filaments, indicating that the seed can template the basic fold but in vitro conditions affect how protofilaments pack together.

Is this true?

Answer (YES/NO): NO